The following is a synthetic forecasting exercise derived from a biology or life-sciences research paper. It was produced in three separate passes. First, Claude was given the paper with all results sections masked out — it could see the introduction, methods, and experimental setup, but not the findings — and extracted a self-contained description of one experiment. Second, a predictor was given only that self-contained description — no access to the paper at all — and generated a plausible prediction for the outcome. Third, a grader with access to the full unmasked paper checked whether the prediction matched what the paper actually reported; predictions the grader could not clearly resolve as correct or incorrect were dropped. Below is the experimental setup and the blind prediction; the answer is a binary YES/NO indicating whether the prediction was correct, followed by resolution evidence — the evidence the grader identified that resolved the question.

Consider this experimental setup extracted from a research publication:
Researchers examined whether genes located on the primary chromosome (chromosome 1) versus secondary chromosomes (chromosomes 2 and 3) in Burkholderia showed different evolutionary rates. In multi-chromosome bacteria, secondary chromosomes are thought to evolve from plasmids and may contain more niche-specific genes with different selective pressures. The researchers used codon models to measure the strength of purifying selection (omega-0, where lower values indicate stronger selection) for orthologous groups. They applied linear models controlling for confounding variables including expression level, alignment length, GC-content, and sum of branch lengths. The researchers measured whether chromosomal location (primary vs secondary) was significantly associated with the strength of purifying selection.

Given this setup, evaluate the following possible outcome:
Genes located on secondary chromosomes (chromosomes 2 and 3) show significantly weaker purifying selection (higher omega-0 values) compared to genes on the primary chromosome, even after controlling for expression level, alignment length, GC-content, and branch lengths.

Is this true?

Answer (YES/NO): NO